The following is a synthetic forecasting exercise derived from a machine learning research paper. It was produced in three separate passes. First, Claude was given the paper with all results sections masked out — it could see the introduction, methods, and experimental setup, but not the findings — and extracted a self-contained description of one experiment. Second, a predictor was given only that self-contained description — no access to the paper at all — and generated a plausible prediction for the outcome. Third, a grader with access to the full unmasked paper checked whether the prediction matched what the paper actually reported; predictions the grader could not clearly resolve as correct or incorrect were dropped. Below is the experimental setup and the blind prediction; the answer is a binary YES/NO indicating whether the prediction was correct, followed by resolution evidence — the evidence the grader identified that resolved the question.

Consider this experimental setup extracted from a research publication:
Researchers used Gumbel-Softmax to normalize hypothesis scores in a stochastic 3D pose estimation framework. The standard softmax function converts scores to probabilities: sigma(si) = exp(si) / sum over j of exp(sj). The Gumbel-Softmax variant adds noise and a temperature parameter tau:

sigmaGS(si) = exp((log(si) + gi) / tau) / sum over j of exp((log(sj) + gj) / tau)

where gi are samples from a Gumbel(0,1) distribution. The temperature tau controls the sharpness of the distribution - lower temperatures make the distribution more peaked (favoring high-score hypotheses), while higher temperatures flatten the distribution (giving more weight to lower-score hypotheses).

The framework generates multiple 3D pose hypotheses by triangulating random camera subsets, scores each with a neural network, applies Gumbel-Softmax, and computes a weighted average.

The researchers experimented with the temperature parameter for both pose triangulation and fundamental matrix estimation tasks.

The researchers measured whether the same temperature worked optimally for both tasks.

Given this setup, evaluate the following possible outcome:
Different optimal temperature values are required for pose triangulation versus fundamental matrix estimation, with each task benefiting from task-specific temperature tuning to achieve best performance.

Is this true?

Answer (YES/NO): YES